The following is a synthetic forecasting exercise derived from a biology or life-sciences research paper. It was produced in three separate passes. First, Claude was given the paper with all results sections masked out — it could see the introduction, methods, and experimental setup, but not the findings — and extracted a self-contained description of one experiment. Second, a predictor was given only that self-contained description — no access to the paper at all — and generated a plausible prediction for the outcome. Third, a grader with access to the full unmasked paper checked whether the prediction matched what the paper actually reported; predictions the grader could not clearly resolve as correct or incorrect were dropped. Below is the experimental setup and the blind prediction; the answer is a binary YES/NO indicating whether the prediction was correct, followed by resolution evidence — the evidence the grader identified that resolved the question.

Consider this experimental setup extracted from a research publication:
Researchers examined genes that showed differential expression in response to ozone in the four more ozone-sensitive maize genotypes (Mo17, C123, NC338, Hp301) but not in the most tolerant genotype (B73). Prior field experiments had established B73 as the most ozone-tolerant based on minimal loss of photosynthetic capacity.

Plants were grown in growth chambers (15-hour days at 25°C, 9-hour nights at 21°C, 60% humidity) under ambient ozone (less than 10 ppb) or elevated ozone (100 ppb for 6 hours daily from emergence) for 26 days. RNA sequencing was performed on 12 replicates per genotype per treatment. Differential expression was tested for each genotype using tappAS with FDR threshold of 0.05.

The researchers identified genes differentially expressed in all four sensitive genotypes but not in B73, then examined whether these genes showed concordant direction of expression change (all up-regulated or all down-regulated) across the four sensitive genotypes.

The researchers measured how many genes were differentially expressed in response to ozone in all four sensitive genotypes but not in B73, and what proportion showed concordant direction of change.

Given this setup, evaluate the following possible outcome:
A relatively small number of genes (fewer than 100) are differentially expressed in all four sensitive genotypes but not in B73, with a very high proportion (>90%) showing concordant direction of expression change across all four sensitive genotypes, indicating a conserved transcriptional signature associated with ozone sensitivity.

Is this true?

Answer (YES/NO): NO